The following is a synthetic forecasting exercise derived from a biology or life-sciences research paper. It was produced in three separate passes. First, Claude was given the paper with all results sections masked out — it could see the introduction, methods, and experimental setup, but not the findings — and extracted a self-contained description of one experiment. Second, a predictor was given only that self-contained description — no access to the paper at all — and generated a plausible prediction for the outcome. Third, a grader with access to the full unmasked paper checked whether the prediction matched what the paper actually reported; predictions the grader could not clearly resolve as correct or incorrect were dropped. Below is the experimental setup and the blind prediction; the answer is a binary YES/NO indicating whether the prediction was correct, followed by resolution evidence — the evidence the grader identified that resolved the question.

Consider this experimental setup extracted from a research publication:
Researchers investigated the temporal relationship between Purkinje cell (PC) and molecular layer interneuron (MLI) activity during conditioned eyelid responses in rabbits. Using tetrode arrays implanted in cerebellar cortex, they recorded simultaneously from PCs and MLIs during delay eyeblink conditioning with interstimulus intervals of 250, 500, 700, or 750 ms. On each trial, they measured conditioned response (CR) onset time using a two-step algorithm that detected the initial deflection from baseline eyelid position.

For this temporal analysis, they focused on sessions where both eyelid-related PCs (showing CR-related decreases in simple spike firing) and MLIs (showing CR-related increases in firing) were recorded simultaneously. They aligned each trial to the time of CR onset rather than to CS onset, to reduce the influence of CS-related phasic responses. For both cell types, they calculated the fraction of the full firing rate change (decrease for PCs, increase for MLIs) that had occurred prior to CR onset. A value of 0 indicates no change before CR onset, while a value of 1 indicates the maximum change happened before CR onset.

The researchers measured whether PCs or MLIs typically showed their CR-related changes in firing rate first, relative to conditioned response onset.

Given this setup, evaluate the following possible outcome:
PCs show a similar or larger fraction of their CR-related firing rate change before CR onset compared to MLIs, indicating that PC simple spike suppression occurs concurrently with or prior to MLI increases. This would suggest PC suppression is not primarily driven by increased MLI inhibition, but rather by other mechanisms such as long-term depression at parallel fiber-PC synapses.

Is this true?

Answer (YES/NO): YES